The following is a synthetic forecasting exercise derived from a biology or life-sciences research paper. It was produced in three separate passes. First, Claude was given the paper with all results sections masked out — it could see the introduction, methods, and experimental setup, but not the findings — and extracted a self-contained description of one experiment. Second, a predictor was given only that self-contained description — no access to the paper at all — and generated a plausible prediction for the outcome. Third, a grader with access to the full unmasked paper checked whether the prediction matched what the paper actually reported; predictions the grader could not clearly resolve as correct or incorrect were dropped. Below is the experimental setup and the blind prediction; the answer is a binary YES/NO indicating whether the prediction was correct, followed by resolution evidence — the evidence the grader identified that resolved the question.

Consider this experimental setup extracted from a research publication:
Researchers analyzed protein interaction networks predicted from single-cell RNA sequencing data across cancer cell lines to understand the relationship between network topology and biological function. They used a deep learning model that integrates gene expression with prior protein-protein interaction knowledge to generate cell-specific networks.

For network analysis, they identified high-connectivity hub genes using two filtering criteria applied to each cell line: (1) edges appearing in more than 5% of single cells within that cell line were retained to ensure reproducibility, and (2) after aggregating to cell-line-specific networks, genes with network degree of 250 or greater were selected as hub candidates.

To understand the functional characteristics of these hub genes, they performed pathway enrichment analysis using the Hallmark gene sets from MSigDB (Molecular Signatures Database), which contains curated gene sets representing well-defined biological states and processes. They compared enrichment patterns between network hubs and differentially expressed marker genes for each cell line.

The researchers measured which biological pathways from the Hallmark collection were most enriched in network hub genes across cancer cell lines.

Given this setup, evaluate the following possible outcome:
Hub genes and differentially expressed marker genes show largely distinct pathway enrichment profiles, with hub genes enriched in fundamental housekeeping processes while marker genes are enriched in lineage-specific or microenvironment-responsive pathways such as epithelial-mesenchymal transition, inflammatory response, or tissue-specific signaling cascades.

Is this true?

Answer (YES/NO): NO